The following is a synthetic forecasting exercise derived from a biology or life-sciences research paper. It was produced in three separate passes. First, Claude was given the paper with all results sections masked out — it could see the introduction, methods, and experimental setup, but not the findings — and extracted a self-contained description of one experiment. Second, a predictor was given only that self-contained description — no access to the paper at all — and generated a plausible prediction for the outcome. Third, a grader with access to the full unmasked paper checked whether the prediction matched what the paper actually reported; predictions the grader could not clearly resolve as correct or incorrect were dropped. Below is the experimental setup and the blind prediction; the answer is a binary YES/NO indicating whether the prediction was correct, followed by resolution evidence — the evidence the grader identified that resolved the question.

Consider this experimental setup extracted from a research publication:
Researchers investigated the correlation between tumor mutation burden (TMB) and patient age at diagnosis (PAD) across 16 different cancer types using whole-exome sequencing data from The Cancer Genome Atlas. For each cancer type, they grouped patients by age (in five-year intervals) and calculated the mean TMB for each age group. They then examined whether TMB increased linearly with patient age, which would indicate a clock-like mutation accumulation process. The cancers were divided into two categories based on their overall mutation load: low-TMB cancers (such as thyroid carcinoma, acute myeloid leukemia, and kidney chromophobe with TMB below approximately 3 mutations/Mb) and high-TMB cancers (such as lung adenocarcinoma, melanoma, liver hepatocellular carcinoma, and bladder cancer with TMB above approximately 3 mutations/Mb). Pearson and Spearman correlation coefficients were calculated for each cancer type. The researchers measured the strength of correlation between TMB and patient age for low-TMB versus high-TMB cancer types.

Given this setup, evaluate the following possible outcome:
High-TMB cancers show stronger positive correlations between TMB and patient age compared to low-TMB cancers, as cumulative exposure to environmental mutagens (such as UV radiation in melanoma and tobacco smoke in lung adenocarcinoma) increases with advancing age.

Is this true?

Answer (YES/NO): NO